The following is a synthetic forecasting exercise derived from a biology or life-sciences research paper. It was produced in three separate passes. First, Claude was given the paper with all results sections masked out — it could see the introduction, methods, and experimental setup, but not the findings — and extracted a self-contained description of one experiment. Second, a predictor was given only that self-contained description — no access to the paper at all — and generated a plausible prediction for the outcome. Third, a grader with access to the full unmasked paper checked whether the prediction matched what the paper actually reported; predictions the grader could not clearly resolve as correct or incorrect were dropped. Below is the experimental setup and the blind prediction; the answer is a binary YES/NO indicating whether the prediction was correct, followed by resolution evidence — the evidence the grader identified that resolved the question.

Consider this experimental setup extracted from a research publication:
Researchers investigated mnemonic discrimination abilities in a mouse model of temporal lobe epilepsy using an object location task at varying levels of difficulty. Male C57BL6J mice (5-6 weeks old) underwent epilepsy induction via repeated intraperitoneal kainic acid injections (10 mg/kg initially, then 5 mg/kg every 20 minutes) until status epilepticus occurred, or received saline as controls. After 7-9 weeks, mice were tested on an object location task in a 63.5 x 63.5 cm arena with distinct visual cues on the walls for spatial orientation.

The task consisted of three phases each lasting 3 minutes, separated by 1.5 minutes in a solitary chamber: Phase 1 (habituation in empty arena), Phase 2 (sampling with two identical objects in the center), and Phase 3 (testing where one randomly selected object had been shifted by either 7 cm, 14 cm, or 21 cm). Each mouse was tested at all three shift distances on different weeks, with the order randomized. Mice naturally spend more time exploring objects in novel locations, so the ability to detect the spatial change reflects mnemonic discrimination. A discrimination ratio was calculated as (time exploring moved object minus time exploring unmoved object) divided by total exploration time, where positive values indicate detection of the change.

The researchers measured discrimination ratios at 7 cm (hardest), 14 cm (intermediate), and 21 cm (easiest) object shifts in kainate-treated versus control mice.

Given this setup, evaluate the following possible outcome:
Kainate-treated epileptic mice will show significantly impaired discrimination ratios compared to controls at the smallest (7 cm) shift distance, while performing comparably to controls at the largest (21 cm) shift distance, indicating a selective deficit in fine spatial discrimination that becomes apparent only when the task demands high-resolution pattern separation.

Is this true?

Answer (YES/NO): NO